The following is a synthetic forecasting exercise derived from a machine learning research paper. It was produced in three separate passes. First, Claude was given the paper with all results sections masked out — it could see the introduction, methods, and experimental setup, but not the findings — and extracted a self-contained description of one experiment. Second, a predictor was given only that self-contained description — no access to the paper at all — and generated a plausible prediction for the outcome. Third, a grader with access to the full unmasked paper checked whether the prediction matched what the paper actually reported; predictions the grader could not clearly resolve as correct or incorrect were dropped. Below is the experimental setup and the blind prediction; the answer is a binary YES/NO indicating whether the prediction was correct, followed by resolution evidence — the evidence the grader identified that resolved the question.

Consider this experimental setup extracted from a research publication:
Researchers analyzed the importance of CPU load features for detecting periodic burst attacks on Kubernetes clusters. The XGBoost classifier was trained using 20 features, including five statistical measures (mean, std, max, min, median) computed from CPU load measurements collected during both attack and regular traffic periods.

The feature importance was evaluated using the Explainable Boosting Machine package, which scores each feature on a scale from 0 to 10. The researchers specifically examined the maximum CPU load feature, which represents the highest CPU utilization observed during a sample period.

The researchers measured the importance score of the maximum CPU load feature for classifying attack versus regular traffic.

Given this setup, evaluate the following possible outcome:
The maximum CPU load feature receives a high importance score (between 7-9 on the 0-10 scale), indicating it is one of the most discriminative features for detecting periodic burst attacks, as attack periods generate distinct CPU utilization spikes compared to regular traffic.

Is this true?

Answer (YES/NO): NO